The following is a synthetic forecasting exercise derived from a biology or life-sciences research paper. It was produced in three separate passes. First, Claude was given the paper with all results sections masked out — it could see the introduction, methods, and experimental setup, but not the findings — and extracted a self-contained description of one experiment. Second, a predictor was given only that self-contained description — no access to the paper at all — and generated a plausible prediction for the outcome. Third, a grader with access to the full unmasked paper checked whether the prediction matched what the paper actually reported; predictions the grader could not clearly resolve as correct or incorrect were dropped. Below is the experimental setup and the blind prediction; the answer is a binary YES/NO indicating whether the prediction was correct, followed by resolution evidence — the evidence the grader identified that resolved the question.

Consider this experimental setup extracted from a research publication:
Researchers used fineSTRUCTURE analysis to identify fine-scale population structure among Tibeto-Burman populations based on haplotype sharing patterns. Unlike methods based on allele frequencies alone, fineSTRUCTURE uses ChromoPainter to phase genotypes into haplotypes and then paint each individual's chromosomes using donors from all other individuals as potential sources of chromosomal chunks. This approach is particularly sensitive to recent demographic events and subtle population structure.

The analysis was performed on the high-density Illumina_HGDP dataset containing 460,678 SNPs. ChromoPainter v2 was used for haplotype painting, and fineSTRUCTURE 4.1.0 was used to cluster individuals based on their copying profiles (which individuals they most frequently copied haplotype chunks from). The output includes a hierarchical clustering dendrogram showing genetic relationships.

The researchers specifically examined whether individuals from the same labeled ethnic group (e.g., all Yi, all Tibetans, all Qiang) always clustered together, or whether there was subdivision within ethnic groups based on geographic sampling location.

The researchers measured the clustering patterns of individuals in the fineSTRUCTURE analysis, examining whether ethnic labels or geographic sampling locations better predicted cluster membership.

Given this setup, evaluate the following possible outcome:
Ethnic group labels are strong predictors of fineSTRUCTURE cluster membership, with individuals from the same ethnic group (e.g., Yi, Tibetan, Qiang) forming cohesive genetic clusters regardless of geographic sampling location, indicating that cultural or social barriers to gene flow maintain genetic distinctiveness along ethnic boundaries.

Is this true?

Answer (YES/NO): NO